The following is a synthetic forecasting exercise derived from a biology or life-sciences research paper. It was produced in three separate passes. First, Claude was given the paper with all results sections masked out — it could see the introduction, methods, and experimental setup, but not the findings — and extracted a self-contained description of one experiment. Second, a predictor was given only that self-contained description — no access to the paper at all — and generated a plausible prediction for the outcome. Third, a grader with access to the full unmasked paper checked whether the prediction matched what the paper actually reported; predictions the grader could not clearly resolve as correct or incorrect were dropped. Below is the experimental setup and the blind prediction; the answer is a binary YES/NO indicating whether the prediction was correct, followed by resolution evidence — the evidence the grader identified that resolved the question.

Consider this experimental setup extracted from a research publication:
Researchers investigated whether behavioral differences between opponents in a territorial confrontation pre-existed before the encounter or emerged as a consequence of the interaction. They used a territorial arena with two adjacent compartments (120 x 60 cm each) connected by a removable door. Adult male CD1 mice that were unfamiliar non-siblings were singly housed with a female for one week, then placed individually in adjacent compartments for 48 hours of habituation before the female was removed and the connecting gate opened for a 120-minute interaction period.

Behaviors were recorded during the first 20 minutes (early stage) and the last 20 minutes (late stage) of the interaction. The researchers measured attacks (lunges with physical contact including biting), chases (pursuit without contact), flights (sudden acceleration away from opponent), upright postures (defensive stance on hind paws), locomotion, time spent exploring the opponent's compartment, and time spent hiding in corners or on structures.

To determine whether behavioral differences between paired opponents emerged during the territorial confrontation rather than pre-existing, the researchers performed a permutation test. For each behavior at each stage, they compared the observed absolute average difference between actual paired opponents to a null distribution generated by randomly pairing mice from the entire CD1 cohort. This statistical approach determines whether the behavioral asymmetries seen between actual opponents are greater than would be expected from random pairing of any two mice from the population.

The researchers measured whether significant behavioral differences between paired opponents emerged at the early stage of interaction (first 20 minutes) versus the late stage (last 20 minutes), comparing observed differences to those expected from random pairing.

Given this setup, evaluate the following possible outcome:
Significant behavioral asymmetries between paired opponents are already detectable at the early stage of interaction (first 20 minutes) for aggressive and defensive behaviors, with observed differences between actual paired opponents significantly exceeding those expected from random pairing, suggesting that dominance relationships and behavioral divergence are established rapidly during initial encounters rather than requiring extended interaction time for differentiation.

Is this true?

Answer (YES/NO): NO